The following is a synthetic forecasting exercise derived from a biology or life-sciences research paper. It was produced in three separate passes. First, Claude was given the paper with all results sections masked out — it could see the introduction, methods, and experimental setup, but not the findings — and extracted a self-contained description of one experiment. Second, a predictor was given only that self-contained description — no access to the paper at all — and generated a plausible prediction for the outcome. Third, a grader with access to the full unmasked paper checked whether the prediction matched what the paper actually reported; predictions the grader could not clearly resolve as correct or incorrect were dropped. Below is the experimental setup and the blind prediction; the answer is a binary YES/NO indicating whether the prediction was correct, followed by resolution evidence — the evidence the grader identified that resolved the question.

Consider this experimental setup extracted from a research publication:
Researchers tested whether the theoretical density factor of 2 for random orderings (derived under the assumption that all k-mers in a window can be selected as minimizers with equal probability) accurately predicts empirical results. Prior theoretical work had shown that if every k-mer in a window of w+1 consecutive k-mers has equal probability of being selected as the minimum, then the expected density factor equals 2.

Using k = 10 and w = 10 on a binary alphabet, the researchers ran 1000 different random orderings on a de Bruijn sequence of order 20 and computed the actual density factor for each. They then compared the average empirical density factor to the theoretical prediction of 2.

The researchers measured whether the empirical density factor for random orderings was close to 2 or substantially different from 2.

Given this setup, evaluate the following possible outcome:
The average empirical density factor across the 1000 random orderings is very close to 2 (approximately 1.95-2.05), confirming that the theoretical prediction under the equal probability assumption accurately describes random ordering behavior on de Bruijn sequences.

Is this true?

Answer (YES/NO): YES